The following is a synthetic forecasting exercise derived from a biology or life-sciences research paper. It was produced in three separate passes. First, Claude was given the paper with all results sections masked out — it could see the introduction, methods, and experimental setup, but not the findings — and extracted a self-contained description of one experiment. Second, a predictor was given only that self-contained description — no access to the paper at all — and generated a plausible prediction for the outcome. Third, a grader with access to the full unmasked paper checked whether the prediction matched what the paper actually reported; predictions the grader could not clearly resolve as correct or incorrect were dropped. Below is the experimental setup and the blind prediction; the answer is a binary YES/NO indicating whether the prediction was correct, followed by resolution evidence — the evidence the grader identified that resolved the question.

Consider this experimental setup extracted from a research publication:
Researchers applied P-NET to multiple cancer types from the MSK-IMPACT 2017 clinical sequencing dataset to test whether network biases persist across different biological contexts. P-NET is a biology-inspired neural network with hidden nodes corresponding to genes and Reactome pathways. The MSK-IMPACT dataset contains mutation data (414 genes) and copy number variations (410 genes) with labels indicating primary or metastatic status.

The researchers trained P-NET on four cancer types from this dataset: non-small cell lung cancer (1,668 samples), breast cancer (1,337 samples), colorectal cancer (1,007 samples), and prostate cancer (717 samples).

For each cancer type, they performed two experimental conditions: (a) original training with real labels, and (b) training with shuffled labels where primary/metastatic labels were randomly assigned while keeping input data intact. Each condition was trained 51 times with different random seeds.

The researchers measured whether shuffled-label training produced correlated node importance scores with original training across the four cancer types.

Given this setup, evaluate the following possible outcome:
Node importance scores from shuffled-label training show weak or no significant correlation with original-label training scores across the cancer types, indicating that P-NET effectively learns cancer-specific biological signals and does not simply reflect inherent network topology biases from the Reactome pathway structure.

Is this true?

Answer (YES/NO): NO